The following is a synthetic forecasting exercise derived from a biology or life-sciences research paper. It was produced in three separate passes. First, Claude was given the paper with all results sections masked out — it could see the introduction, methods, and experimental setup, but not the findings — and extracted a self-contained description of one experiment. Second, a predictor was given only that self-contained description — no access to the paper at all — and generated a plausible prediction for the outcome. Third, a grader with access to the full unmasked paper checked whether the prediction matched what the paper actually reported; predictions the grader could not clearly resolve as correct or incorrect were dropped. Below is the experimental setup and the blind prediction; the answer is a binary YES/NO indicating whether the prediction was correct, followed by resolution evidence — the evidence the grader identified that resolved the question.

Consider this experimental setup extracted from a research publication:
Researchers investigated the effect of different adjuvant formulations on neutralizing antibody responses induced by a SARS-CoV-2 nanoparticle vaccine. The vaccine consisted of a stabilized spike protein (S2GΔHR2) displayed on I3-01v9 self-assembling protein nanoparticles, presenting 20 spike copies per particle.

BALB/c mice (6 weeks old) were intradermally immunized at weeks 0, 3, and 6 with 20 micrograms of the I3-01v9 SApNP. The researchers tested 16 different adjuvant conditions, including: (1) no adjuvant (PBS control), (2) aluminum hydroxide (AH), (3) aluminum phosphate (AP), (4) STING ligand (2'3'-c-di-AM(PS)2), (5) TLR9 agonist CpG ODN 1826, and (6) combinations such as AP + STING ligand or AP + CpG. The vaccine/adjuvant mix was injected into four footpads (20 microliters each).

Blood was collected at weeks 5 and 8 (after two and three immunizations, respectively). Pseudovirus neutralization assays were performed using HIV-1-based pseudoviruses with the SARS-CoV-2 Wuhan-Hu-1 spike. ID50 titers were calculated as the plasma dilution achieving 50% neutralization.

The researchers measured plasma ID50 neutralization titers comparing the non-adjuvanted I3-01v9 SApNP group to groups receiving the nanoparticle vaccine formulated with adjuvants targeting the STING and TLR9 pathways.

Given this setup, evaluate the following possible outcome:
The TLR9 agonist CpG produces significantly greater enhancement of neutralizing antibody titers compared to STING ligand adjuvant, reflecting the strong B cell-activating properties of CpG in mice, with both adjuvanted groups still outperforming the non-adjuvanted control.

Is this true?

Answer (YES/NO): NO